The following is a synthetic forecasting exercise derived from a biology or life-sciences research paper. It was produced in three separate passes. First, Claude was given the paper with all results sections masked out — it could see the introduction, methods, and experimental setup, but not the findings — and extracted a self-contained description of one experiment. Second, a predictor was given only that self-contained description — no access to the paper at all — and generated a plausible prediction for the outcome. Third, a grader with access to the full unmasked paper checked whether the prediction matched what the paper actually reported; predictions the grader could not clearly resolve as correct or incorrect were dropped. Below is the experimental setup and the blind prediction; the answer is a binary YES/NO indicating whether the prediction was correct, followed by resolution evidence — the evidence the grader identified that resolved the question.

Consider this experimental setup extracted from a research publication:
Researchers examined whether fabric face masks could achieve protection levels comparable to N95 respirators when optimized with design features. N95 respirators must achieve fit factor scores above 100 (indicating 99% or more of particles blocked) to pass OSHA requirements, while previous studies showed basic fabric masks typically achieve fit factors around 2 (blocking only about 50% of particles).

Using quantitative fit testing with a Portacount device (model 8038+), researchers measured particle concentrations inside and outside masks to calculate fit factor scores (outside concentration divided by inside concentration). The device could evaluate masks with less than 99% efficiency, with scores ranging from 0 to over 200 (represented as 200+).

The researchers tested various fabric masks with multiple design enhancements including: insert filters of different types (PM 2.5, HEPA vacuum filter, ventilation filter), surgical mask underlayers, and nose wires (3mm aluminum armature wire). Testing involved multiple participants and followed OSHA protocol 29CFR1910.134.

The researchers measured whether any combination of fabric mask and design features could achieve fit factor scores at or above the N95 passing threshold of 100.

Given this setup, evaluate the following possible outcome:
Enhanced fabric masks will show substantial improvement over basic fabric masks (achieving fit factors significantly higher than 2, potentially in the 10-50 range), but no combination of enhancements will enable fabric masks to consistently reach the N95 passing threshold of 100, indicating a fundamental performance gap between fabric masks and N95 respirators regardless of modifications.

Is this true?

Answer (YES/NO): YES